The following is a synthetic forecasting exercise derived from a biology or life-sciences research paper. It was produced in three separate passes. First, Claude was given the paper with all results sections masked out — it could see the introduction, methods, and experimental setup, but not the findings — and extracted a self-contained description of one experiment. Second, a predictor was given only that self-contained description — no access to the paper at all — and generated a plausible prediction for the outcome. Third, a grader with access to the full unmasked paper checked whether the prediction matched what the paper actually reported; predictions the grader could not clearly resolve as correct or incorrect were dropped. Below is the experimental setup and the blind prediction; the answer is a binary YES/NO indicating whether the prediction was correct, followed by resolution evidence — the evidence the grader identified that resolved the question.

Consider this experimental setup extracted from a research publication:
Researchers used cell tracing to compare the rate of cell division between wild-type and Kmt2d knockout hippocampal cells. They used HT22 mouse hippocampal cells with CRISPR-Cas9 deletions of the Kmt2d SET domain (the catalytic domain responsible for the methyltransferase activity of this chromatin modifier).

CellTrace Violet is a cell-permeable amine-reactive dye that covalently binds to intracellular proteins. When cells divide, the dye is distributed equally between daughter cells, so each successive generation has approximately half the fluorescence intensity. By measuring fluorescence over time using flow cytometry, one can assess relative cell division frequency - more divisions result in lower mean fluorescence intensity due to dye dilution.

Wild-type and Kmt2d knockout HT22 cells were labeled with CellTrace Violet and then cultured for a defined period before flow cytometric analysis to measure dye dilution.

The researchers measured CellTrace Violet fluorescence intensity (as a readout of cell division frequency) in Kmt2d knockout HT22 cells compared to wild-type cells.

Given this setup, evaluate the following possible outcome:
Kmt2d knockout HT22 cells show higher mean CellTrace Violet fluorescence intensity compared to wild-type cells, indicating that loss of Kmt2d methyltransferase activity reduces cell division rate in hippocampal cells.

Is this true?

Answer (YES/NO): YES